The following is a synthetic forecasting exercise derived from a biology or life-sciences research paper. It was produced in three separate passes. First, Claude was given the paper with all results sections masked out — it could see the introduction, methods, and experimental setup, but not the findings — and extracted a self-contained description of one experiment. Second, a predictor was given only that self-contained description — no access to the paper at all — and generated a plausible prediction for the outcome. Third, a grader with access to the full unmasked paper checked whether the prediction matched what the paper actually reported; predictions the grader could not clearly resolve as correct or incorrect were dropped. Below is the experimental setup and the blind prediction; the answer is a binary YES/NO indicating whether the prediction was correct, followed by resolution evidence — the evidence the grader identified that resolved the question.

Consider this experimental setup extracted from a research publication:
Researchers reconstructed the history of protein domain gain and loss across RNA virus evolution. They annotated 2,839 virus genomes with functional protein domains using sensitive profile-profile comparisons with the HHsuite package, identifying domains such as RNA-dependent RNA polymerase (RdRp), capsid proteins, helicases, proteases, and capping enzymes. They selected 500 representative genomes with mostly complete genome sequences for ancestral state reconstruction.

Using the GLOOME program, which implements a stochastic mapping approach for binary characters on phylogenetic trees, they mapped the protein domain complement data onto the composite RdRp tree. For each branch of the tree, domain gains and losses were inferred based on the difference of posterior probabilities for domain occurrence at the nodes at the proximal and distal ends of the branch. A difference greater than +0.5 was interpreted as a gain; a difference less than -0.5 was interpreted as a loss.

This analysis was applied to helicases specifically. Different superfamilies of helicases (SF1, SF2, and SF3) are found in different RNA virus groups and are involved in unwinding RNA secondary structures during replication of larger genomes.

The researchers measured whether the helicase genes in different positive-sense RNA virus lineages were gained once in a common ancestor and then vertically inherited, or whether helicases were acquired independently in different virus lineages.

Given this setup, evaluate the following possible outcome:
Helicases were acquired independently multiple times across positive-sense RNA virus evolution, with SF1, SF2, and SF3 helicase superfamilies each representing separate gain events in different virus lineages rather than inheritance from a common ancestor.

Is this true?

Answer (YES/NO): YES